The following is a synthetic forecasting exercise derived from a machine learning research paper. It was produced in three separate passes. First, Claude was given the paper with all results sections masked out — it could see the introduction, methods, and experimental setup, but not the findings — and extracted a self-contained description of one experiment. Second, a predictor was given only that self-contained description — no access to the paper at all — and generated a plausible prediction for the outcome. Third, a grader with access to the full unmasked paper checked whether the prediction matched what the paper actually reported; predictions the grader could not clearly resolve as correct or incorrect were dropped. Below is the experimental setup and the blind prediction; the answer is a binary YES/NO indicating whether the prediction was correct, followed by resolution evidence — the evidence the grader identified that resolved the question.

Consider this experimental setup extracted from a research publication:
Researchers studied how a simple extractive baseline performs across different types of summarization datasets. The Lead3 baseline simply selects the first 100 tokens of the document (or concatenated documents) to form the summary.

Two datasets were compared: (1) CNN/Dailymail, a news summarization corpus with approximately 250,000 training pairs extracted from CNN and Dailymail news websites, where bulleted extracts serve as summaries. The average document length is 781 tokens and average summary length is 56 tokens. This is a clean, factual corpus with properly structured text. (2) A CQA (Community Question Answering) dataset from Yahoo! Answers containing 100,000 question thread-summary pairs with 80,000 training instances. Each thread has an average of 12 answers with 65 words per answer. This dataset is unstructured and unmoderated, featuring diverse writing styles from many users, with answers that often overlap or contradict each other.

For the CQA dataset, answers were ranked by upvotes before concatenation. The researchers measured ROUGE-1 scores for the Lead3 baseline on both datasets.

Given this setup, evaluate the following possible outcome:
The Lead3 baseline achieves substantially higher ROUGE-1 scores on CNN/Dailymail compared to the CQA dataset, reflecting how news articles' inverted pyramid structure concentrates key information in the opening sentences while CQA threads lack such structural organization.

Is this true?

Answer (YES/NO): YES